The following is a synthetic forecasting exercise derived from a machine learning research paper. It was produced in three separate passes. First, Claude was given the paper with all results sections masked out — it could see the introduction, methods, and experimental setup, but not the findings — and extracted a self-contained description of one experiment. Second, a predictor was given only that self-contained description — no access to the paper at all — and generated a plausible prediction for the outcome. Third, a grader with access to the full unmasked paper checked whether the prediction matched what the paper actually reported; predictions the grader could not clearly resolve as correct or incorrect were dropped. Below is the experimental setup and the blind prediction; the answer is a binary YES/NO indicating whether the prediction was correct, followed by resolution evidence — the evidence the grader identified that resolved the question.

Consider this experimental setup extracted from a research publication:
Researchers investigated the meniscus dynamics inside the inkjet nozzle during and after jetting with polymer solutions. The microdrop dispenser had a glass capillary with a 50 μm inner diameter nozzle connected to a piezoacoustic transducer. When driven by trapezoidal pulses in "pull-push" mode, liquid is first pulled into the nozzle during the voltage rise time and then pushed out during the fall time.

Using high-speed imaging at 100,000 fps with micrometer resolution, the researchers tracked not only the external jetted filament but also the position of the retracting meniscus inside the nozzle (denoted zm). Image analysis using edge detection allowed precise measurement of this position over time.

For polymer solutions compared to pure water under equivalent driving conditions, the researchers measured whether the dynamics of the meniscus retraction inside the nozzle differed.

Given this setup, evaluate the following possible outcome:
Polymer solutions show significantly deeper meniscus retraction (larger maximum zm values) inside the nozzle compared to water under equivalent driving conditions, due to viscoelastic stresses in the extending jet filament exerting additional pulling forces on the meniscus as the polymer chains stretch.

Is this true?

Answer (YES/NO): NO